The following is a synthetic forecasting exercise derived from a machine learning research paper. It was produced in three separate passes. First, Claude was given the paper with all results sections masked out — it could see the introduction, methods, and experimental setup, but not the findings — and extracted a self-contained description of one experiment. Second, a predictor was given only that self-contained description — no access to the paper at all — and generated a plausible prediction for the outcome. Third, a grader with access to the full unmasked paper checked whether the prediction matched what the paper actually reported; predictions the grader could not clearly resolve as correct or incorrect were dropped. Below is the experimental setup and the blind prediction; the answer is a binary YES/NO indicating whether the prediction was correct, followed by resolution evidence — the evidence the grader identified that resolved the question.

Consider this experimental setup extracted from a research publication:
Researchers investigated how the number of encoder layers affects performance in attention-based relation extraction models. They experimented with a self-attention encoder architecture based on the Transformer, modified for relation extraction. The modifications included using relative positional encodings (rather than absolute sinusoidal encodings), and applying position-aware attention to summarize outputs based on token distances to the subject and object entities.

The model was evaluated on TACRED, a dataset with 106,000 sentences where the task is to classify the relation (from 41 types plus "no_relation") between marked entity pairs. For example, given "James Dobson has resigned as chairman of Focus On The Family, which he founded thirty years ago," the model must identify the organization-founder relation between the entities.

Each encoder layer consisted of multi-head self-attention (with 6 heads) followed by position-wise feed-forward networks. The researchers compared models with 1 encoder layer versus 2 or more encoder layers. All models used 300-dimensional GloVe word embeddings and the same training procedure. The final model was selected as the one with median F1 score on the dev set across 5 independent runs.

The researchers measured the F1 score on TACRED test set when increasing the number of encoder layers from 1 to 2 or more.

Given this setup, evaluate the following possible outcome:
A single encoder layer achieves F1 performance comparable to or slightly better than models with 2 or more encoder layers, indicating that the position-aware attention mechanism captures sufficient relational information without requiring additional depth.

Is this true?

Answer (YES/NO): YES